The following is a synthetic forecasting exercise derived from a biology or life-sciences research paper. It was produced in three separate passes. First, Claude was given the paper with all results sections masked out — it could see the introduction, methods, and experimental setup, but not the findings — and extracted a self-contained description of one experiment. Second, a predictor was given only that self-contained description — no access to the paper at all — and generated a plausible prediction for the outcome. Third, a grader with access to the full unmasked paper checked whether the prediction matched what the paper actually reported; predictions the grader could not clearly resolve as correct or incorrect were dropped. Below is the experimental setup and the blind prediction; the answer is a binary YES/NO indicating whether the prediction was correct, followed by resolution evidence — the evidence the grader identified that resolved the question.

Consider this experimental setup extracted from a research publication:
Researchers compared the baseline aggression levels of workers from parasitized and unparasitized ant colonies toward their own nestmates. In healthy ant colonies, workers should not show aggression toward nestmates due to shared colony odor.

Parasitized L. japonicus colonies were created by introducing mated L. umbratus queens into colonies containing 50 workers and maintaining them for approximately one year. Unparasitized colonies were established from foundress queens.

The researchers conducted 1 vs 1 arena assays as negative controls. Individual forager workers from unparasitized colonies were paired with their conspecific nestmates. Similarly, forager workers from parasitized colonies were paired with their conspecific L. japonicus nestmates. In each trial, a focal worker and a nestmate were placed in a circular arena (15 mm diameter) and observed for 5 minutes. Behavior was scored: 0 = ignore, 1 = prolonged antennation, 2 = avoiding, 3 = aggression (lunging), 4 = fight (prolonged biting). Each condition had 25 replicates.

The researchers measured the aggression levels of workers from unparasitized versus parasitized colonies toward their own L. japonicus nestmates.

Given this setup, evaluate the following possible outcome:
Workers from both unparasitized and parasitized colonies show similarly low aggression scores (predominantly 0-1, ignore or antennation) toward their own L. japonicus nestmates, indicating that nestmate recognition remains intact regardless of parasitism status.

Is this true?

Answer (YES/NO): YES